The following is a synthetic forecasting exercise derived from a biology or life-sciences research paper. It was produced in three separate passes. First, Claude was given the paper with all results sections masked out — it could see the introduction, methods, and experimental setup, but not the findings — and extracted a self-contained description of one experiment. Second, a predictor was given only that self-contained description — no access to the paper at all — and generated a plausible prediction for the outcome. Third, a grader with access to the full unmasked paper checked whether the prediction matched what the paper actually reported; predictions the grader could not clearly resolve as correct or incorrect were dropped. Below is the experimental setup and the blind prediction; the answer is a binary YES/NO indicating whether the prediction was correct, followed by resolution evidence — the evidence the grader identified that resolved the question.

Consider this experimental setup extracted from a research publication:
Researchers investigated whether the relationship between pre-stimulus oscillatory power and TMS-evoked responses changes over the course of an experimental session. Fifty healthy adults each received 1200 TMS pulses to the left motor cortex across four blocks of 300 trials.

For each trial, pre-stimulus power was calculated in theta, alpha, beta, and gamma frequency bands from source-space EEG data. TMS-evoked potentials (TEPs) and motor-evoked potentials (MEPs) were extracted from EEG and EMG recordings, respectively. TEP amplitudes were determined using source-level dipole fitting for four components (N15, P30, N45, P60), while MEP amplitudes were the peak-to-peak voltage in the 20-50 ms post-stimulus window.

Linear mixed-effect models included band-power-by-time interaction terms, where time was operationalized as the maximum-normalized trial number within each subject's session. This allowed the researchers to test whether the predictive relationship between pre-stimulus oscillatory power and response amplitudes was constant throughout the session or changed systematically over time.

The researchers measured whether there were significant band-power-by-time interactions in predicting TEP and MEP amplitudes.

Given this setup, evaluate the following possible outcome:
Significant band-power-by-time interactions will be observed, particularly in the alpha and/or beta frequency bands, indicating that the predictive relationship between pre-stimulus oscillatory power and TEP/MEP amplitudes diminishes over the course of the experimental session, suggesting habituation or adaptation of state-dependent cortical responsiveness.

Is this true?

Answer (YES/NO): NO